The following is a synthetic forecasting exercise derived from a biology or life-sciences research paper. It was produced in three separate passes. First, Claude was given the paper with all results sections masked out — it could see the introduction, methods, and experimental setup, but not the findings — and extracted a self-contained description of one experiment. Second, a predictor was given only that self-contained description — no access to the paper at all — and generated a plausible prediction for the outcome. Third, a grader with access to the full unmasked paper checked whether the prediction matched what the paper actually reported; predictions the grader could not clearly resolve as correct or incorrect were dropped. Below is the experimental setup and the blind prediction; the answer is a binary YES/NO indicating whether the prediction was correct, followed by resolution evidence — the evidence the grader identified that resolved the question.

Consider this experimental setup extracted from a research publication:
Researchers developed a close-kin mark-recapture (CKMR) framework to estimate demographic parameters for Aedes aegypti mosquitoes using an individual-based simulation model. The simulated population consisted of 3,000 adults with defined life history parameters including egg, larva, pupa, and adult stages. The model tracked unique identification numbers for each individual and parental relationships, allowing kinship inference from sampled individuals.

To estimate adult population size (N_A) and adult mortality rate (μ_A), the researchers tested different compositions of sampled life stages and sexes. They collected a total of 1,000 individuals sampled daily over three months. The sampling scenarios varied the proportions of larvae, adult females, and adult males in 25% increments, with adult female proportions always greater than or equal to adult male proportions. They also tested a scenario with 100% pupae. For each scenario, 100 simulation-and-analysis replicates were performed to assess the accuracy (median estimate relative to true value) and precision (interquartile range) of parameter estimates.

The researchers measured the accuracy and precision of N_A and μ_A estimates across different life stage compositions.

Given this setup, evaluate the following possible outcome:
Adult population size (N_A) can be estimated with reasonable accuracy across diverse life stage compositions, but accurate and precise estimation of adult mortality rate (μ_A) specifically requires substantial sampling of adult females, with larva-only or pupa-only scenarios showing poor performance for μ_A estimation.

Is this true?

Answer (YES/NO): NO